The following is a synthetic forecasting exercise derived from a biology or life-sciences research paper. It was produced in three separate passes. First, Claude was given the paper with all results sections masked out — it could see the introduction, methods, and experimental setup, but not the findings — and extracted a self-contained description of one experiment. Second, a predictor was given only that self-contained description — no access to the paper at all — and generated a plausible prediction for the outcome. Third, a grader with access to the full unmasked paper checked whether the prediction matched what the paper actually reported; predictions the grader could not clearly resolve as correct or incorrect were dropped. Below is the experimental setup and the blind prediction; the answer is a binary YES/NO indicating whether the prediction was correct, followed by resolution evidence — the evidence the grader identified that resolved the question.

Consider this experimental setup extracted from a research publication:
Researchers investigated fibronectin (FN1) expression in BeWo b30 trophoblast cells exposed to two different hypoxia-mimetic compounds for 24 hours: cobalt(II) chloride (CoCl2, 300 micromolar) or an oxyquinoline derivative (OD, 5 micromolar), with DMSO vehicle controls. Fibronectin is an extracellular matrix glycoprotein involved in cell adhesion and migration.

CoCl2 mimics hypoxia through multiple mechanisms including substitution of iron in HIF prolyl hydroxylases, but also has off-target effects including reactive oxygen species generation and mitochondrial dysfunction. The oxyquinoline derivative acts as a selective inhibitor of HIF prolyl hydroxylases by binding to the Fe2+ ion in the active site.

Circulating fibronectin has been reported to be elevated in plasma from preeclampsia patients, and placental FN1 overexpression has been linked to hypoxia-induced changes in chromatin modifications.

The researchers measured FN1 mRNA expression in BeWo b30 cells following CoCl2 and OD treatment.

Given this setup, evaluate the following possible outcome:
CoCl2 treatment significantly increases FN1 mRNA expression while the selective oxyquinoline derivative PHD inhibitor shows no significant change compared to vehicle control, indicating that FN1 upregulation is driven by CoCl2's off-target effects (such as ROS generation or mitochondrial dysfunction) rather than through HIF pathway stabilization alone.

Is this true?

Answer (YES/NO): NO